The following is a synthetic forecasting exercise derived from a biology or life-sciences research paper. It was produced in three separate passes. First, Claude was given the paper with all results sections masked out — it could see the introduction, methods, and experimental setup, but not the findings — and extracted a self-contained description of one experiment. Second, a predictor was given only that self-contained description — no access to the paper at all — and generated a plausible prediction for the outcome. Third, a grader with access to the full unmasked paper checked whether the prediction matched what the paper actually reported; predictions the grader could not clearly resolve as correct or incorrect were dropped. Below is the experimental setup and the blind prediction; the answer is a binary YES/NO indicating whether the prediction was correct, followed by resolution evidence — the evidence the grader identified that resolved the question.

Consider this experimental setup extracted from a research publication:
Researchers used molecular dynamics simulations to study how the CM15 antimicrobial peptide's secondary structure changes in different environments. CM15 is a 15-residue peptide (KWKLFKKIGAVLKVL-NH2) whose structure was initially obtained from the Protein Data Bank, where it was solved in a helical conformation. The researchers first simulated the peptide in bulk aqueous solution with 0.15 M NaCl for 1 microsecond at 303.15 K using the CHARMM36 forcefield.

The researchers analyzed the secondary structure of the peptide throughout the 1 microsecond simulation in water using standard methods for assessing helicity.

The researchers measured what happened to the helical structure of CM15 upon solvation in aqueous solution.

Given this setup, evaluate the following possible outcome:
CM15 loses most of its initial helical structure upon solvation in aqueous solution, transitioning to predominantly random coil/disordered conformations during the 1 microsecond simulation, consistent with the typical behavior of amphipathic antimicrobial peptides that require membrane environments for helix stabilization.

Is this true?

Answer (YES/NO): YES